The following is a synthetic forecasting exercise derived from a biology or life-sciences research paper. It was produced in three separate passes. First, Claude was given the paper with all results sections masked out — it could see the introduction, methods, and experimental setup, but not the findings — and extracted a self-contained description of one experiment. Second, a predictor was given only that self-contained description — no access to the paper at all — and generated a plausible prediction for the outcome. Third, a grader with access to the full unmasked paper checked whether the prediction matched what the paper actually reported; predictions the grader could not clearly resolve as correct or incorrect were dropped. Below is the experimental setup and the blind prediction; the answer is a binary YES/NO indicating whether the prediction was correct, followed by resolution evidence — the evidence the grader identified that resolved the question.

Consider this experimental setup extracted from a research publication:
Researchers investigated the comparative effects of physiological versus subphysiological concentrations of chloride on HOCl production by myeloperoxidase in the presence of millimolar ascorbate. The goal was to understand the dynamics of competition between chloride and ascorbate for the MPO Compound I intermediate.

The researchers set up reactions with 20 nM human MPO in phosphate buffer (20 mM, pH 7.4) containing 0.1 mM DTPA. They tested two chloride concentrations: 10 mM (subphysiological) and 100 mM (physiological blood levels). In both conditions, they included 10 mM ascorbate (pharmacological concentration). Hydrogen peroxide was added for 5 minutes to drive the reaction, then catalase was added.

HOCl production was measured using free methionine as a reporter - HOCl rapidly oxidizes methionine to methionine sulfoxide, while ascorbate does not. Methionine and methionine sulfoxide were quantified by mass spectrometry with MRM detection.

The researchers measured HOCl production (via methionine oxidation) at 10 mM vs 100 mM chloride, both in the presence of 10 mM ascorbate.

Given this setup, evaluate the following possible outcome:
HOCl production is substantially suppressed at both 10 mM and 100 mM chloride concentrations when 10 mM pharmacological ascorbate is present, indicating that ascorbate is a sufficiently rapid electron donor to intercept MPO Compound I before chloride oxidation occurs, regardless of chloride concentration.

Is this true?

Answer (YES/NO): NO